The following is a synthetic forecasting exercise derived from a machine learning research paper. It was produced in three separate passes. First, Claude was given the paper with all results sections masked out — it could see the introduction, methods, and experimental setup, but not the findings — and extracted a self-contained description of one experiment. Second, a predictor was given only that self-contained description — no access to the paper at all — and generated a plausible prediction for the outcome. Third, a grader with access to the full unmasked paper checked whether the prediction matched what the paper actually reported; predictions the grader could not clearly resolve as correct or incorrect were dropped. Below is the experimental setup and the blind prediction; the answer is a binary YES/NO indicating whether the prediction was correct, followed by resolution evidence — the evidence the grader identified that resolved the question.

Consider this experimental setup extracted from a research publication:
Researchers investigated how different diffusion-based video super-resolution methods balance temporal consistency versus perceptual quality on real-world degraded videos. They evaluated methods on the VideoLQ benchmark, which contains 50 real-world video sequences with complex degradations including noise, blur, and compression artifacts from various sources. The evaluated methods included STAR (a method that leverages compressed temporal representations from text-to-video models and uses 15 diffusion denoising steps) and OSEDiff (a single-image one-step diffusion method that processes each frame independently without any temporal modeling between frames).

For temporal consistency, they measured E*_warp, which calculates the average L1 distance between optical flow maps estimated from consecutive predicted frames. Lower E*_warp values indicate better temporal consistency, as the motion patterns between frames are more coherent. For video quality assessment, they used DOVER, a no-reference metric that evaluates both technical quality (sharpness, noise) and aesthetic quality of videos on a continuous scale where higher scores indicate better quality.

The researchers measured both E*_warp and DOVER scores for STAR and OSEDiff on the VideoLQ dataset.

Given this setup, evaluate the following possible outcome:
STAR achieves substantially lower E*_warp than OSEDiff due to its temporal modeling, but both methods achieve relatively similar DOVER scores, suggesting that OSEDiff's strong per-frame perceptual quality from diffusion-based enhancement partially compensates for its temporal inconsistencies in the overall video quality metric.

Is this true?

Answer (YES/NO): NO